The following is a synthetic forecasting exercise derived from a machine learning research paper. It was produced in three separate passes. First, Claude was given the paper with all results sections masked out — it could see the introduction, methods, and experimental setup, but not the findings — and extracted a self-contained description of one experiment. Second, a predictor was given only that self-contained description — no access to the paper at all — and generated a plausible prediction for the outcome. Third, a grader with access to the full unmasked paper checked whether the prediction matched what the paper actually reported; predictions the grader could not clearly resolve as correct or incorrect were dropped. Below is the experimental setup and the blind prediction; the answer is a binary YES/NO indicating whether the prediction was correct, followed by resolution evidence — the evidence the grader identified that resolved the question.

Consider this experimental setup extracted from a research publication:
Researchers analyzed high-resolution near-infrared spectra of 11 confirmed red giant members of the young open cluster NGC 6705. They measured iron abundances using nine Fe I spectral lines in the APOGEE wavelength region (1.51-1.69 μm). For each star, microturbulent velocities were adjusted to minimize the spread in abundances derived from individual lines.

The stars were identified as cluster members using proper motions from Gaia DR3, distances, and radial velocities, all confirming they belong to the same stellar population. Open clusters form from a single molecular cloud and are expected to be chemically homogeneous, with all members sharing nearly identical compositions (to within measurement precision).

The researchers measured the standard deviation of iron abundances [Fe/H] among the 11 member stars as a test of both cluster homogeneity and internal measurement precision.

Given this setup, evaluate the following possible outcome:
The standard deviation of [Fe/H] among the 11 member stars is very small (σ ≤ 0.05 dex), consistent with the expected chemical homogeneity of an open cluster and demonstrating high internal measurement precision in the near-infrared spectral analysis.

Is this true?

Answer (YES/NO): YES